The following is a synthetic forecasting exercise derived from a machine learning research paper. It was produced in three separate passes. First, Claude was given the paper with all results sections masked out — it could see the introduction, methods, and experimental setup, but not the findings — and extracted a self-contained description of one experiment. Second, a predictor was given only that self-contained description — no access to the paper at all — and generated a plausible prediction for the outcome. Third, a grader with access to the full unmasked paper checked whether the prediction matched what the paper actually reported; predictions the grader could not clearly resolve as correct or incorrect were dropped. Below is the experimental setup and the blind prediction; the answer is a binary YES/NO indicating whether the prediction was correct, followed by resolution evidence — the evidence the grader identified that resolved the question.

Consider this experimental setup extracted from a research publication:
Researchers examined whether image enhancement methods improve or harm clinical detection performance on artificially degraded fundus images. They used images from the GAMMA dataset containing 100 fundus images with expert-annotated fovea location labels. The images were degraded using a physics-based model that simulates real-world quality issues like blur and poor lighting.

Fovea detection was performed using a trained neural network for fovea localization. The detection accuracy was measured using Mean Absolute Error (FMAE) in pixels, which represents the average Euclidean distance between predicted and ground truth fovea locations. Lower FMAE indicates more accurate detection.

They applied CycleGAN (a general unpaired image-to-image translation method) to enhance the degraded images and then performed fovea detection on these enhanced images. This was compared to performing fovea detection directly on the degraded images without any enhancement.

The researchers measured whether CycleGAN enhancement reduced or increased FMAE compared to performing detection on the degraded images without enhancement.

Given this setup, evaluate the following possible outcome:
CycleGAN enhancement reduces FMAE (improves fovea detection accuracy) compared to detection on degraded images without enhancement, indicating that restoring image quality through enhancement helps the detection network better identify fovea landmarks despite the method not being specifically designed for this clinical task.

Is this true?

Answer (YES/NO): NO